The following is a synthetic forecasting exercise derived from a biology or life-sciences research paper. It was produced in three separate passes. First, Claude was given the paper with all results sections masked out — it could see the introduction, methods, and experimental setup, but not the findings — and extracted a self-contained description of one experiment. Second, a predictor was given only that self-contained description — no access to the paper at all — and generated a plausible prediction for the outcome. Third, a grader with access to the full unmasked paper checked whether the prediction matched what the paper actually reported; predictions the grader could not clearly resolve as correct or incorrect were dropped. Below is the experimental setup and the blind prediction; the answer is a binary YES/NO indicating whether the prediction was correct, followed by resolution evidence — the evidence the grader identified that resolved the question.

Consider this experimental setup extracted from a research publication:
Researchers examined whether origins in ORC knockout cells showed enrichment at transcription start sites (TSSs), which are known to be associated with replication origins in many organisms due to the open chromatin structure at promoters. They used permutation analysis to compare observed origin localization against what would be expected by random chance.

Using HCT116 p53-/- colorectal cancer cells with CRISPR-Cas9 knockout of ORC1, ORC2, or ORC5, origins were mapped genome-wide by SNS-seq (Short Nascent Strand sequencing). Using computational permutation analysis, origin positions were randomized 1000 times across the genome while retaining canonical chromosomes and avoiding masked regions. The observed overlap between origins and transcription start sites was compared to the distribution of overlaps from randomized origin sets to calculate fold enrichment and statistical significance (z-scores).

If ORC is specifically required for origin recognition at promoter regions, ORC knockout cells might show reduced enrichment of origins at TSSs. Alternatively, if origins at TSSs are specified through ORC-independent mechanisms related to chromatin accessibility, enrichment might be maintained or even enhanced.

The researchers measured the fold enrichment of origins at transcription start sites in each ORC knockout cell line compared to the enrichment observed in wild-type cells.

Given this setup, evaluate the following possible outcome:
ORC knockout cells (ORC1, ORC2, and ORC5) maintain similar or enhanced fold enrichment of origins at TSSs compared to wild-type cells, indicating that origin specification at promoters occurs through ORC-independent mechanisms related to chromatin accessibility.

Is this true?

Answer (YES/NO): YES